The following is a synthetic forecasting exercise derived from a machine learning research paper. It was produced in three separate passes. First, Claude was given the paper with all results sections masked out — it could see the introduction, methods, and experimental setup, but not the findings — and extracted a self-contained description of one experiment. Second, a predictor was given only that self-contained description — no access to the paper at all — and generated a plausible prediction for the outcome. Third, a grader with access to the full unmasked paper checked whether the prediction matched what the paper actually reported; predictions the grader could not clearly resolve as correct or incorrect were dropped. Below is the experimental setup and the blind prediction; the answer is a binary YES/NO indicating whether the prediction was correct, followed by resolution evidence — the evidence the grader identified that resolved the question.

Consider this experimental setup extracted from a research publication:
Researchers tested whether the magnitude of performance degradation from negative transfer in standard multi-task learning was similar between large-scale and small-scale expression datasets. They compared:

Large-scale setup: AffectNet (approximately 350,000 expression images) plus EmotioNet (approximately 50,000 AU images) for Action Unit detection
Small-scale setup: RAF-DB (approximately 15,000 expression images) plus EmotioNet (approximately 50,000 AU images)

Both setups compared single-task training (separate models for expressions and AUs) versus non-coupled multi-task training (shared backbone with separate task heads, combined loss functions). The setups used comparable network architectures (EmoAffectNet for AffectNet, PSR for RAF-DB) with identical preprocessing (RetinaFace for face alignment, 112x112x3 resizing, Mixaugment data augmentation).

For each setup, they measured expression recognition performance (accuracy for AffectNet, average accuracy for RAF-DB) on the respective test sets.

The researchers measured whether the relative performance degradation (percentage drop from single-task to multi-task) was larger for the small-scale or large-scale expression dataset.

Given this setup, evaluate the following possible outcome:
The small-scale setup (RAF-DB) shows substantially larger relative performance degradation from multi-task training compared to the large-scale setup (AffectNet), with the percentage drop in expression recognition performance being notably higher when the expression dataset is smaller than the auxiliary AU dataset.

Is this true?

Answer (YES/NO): NO